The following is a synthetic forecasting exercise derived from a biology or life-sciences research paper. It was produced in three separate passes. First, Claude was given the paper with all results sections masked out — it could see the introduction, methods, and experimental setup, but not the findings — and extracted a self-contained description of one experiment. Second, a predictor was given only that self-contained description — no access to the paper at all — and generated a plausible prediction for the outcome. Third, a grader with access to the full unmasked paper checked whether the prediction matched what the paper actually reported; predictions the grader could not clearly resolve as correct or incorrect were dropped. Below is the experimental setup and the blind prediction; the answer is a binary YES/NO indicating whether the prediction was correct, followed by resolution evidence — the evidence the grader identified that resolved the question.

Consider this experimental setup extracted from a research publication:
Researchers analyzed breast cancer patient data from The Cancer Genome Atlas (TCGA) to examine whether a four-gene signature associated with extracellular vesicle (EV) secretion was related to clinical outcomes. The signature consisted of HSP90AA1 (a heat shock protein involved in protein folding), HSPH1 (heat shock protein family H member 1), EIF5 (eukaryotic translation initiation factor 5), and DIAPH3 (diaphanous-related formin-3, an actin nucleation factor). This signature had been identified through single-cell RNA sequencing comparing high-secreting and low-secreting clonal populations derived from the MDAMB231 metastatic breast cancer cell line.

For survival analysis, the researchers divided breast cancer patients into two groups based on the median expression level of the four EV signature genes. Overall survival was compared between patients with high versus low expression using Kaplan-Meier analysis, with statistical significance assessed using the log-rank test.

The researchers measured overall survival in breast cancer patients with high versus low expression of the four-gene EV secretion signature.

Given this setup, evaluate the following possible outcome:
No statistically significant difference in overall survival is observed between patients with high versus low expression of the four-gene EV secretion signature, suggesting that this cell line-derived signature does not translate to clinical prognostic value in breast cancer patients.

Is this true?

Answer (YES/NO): NO